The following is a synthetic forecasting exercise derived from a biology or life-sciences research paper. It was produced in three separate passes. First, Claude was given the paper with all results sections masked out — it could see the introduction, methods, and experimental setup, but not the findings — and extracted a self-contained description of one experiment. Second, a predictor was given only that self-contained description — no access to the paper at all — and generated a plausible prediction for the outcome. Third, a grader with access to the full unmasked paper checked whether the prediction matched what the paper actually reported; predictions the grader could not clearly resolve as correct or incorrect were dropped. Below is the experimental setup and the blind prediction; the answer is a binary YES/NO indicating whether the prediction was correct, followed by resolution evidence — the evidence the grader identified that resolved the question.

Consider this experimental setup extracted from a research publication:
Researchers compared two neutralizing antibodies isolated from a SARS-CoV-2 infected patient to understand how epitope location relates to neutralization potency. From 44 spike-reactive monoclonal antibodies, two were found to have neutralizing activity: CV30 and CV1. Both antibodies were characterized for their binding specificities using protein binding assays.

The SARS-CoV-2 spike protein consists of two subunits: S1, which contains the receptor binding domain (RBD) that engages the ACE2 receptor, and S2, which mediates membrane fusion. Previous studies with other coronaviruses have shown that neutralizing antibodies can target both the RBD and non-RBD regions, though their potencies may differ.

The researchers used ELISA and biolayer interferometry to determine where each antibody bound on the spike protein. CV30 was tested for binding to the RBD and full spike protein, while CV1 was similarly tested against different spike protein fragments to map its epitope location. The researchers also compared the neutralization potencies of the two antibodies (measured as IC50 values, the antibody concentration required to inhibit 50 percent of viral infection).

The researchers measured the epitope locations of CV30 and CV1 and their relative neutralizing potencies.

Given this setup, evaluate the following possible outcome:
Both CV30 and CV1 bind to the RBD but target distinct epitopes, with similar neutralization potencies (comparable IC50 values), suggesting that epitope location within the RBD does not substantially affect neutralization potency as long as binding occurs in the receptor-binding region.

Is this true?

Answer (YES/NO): NO